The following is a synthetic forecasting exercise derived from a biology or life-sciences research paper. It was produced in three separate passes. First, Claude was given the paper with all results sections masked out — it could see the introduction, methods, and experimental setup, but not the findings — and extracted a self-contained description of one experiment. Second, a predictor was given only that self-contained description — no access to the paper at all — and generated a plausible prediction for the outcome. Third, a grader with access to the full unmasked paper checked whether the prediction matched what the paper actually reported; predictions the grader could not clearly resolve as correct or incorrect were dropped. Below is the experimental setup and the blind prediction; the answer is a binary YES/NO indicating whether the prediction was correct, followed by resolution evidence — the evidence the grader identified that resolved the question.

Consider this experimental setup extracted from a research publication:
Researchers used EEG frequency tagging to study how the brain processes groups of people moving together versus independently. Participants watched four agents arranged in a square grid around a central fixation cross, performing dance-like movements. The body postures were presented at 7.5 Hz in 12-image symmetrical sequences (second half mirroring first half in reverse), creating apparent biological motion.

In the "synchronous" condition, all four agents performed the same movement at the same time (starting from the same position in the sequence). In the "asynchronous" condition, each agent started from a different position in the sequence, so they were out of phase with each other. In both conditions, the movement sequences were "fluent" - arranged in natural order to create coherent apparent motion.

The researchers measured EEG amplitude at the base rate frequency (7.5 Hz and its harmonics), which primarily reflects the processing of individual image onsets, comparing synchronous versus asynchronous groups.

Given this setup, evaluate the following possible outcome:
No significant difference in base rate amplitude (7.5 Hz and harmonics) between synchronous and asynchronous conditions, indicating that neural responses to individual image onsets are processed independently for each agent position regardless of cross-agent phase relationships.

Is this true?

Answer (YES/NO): YES